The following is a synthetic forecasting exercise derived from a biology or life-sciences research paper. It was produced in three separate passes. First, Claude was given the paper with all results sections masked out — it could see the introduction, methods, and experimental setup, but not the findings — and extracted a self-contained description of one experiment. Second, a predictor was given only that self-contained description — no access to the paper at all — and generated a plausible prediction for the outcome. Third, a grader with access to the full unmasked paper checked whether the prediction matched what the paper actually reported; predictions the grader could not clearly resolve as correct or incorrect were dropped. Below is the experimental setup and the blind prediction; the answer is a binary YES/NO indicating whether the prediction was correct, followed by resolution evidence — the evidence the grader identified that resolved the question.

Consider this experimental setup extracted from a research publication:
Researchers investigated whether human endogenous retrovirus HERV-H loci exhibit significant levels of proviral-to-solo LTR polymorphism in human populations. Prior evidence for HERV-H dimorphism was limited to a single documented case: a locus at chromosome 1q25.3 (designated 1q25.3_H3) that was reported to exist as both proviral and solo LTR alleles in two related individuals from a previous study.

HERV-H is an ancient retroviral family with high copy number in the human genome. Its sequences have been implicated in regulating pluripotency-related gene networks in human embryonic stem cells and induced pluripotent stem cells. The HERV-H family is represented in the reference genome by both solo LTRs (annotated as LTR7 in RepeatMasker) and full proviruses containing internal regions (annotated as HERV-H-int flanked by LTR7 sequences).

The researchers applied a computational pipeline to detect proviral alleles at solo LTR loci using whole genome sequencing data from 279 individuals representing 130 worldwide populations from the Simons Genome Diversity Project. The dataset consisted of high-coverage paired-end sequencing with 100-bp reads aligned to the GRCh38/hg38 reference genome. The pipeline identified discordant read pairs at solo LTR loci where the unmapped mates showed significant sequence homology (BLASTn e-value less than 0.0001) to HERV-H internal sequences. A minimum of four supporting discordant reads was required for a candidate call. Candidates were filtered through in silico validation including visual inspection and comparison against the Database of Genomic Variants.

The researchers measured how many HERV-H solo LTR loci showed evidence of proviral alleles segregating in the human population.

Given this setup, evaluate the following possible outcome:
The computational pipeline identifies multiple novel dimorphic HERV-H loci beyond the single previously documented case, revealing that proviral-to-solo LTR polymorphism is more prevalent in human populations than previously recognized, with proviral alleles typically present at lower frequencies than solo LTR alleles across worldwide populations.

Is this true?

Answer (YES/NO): NO